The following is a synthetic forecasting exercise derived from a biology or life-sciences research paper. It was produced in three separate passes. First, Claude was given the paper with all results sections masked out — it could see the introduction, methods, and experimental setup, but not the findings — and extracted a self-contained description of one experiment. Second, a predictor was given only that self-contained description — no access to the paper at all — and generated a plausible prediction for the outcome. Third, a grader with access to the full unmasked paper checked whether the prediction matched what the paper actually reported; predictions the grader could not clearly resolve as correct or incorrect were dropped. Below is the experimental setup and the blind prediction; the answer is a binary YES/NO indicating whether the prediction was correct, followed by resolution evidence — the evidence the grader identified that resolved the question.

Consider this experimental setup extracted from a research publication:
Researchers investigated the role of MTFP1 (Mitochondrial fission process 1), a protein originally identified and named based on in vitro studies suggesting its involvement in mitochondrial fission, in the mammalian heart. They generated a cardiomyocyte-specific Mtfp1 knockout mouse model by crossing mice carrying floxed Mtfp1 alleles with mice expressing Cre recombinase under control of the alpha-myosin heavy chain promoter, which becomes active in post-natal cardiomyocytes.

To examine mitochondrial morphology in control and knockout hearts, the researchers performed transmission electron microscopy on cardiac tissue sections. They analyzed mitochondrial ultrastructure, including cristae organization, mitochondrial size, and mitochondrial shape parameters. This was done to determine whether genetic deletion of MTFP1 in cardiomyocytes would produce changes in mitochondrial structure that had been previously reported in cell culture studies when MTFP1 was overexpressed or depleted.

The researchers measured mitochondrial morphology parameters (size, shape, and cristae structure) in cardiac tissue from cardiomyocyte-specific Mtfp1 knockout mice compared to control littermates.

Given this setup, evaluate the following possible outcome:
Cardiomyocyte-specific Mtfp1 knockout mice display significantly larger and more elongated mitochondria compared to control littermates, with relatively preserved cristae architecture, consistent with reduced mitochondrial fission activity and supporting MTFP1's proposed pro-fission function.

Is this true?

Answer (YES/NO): NO